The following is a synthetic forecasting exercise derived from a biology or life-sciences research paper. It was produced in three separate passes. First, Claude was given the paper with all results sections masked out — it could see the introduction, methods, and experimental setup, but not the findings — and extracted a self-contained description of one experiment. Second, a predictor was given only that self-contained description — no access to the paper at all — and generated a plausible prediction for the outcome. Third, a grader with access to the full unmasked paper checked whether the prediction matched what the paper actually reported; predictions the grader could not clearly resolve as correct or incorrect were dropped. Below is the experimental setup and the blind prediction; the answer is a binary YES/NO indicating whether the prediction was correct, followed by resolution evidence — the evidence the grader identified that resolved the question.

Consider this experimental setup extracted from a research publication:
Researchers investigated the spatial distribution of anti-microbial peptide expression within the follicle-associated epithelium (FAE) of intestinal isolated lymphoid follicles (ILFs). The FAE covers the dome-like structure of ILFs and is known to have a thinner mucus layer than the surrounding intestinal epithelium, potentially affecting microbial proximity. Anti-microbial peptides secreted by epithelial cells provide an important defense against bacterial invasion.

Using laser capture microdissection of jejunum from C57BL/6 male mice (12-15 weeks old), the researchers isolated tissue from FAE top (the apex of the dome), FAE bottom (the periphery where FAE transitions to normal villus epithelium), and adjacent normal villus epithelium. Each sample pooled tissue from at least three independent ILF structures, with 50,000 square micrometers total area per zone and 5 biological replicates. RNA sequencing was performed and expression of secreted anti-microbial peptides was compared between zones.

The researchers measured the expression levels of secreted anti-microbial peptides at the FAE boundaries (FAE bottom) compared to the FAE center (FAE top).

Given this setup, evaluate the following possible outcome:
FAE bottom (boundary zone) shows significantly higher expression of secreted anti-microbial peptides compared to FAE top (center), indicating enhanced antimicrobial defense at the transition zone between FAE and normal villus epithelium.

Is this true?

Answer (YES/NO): YES